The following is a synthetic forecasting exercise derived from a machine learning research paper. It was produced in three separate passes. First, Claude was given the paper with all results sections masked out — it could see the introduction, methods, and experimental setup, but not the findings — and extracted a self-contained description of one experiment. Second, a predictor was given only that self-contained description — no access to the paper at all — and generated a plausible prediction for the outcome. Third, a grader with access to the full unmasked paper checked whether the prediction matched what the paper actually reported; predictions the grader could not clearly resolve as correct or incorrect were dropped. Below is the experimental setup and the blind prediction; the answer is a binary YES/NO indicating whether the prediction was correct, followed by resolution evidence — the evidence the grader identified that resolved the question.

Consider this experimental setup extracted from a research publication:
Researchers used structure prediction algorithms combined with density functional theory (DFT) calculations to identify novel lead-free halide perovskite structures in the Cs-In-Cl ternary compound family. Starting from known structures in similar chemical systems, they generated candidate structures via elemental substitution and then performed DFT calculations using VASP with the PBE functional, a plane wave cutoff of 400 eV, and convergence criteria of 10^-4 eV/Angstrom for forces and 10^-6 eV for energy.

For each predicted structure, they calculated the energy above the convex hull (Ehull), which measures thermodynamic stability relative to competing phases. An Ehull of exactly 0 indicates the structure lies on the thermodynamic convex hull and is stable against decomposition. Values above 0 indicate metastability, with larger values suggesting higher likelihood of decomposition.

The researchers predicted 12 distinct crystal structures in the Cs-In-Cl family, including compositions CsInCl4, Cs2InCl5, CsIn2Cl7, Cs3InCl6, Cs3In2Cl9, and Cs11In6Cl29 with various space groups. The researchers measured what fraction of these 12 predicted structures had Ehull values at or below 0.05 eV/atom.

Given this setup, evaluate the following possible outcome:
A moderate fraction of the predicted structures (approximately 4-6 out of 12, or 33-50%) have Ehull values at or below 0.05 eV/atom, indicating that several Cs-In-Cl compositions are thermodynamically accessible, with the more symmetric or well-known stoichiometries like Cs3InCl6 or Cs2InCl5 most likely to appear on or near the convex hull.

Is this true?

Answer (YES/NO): NO